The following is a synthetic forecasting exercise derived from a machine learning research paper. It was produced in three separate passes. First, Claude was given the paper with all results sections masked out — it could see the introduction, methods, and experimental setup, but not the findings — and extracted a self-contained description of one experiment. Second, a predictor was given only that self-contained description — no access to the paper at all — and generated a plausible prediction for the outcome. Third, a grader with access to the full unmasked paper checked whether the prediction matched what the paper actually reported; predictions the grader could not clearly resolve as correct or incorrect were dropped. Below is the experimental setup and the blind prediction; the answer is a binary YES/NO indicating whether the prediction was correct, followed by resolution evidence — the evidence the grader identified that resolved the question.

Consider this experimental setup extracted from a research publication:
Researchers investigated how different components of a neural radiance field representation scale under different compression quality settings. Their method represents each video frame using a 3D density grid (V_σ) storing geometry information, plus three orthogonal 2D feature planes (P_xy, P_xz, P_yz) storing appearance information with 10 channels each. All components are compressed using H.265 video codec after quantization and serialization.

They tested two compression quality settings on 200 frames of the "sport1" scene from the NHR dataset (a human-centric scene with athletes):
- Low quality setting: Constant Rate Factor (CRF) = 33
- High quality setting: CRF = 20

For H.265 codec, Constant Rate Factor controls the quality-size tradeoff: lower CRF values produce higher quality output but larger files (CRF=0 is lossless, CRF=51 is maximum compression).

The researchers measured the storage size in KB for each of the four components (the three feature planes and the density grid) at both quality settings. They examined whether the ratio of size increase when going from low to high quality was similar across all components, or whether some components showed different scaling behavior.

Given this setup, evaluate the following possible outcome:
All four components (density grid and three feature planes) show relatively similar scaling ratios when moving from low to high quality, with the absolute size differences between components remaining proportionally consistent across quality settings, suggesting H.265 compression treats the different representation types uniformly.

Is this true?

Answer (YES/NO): NO